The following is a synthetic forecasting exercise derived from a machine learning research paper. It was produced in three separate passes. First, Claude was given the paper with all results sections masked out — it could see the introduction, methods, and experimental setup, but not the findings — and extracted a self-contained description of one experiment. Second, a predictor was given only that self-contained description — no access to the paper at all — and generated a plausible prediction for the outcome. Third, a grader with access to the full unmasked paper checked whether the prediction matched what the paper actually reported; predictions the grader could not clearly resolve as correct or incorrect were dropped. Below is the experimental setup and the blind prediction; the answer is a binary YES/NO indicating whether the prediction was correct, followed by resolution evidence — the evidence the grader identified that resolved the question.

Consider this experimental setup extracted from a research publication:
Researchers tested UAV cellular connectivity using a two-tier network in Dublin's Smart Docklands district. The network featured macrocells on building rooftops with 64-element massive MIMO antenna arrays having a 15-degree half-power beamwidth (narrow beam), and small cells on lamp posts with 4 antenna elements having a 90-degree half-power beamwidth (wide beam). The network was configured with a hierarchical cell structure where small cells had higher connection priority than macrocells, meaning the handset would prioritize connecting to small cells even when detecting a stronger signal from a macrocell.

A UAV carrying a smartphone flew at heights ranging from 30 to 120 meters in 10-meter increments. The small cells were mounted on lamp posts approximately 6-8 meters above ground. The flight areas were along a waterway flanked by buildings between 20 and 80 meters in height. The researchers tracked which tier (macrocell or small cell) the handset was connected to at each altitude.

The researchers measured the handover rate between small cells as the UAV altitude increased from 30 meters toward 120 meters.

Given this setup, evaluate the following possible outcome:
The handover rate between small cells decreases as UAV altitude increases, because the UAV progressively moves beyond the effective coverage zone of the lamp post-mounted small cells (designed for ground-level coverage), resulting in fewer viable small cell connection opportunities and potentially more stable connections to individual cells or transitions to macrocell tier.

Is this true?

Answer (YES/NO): NO